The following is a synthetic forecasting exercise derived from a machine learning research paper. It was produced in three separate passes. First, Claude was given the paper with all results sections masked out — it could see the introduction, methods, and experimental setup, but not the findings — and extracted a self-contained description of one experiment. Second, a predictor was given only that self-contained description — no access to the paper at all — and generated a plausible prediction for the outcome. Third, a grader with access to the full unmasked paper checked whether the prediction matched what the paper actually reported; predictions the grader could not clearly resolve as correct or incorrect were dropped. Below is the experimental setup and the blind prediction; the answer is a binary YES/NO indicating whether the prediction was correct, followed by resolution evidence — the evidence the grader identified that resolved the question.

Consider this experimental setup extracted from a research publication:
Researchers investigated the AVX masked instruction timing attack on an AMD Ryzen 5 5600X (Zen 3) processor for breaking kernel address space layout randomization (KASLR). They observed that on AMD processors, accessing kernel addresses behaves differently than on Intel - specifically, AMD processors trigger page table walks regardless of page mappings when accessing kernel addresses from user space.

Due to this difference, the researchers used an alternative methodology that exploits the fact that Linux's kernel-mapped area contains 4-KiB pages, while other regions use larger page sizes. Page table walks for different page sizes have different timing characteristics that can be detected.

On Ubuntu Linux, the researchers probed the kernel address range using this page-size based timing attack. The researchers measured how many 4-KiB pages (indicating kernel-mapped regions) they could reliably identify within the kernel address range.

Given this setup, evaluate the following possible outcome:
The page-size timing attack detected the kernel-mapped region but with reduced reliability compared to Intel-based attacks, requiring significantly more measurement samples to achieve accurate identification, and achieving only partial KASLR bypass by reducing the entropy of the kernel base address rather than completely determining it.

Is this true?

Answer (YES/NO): NO